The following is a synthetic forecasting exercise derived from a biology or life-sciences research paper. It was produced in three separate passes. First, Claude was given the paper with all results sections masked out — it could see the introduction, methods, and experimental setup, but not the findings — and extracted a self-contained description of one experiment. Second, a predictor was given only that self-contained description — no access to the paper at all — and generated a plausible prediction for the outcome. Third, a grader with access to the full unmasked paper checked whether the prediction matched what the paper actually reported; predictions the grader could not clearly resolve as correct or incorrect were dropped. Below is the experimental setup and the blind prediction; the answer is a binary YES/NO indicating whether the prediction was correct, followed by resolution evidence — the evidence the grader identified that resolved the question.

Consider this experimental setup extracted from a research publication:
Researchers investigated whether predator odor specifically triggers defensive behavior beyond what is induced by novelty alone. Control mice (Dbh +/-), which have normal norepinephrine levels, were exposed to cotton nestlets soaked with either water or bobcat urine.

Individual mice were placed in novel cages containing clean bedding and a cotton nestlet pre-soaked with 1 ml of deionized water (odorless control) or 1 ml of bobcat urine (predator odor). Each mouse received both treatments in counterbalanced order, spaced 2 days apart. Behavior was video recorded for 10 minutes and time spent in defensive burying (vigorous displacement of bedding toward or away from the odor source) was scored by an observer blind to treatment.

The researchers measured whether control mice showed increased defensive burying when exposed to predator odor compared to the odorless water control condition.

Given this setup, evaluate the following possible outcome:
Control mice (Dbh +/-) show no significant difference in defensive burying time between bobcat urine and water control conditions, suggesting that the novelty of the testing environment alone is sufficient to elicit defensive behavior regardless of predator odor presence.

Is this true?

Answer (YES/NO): NO